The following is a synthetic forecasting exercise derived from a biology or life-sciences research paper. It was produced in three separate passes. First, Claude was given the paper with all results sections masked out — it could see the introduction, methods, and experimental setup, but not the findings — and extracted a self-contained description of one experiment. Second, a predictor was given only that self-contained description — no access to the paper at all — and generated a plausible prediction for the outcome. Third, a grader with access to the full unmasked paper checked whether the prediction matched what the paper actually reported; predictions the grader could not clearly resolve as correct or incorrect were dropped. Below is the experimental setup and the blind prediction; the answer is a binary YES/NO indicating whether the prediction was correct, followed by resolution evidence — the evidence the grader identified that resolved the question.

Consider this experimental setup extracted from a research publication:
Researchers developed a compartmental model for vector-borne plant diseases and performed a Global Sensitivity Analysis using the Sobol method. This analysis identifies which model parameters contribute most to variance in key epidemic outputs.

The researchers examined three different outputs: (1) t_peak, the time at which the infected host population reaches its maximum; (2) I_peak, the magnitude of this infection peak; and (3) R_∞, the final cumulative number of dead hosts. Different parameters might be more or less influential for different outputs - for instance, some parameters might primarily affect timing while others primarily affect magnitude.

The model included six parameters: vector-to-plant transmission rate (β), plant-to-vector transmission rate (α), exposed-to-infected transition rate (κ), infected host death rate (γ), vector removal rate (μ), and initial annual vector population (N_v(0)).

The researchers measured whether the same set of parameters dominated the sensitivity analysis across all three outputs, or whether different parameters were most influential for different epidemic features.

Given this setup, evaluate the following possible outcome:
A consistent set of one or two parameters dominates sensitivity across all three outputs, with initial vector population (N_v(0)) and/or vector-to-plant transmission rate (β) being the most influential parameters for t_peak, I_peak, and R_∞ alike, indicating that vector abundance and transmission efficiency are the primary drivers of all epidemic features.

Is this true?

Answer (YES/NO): NO